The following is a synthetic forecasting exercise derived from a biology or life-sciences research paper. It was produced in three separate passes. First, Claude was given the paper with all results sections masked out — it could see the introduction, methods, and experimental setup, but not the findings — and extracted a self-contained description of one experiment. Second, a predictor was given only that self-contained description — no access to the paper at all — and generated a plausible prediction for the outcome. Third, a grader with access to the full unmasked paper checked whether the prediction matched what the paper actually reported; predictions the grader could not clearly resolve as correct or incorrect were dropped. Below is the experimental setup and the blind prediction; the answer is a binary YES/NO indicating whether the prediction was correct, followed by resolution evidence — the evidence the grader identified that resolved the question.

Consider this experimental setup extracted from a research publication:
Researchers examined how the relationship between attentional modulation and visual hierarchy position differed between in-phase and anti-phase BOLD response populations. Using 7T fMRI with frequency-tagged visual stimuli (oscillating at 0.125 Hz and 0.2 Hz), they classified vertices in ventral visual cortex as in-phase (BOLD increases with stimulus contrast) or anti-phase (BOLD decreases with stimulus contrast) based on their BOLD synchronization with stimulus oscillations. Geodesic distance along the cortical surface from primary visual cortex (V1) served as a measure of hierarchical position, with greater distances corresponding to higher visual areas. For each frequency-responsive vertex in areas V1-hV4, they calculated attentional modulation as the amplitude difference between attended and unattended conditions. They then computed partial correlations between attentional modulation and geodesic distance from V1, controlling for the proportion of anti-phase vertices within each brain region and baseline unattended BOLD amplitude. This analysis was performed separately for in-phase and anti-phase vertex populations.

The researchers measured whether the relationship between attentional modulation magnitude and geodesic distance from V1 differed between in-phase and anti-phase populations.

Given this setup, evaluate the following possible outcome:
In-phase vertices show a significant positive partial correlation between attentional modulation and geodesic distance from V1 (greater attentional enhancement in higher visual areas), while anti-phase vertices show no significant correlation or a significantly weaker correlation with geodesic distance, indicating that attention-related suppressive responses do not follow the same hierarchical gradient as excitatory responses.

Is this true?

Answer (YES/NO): YES